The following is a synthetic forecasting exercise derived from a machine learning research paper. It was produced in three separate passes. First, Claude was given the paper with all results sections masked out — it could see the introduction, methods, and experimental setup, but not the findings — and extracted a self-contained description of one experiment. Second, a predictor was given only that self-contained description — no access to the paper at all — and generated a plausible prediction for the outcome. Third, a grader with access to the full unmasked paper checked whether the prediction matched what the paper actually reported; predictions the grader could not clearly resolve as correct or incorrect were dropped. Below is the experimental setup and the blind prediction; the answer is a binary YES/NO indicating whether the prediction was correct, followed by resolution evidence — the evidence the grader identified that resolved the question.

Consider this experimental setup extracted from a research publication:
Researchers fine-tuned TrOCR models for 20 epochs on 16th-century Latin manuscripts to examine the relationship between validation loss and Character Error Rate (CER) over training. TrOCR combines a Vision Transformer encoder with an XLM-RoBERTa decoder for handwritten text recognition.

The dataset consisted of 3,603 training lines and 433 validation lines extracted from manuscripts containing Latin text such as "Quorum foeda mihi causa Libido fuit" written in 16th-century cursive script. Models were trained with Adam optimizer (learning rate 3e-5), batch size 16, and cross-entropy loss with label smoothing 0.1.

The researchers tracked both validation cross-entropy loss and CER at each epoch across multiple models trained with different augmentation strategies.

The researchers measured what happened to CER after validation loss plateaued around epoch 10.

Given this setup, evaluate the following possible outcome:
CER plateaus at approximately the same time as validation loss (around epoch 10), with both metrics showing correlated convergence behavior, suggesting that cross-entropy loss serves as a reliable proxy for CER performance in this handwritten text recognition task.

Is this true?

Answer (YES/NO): NO